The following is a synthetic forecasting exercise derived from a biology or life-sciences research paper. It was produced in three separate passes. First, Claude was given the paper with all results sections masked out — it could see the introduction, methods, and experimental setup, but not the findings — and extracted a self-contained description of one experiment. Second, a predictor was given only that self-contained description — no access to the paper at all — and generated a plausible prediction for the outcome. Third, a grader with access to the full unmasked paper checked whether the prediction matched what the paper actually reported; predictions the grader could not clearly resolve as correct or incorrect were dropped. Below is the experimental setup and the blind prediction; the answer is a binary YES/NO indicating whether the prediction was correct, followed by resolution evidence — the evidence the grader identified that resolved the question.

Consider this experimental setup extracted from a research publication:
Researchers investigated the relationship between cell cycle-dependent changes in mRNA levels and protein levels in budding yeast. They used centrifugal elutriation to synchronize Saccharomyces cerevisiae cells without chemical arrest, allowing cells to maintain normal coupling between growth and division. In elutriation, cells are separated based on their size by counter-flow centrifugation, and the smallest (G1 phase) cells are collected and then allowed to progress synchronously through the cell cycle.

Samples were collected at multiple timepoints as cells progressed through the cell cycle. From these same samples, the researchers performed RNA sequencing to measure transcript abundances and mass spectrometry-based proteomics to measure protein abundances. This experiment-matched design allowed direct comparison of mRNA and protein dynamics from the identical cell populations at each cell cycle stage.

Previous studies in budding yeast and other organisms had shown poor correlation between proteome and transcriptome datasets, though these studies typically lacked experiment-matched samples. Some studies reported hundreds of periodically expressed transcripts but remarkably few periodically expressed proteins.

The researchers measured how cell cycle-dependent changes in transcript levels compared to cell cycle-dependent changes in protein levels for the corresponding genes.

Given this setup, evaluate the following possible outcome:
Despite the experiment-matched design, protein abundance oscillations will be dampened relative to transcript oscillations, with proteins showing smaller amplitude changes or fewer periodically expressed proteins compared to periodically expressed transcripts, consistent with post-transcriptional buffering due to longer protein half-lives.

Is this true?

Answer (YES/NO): YES